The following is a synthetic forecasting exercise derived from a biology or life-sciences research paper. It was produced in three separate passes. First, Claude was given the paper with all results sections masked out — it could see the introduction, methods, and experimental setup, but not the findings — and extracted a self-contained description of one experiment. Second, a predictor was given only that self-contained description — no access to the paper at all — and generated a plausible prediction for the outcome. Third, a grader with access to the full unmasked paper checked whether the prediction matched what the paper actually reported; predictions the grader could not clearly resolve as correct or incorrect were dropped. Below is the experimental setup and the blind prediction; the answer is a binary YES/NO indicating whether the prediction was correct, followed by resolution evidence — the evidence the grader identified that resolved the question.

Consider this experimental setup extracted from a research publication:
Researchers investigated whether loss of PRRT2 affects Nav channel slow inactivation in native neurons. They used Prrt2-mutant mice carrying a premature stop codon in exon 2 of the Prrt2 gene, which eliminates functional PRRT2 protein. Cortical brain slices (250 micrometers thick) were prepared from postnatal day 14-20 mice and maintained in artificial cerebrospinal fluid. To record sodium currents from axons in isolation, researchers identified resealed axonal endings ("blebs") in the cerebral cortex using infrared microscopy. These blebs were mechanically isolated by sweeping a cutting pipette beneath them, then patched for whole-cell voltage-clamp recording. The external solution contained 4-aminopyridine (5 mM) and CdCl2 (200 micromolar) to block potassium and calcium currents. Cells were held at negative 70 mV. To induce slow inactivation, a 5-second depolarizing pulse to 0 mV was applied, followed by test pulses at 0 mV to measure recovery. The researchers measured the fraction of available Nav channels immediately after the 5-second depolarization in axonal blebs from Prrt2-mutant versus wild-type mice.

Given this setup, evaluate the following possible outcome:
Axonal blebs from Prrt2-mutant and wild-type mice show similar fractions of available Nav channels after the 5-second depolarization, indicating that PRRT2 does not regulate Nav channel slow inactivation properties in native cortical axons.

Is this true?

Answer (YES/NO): NO